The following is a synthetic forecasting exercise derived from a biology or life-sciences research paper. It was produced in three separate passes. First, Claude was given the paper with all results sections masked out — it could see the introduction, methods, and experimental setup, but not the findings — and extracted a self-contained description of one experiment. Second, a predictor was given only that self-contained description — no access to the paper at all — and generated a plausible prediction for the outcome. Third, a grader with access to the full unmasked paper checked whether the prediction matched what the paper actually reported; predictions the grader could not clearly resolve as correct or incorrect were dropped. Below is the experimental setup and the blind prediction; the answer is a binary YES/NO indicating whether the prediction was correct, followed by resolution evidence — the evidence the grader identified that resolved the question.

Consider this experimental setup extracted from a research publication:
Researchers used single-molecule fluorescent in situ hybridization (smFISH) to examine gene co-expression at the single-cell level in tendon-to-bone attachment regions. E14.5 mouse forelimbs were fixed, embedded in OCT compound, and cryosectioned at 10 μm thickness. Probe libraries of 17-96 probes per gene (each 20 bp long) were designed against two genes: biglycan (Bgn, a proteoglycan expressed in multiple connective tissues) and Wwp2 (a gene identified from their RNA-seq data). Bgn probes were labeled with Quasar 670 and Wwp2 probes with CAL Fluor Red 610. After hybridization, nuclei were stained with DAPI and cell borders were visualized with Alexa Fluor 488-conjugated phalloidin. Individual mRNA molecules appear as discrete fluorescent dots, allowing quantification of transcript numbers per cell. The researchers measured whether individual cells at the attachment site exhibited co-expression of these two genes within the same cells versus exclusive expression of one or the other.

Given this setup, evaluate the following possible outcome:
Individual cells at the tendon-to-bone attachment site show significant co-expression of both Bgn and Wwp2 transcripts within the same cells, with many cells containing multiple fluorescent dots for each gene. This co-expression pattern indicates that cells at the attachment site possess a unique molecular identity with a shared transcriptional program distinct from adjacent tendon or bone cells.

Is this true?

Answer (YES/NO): YES